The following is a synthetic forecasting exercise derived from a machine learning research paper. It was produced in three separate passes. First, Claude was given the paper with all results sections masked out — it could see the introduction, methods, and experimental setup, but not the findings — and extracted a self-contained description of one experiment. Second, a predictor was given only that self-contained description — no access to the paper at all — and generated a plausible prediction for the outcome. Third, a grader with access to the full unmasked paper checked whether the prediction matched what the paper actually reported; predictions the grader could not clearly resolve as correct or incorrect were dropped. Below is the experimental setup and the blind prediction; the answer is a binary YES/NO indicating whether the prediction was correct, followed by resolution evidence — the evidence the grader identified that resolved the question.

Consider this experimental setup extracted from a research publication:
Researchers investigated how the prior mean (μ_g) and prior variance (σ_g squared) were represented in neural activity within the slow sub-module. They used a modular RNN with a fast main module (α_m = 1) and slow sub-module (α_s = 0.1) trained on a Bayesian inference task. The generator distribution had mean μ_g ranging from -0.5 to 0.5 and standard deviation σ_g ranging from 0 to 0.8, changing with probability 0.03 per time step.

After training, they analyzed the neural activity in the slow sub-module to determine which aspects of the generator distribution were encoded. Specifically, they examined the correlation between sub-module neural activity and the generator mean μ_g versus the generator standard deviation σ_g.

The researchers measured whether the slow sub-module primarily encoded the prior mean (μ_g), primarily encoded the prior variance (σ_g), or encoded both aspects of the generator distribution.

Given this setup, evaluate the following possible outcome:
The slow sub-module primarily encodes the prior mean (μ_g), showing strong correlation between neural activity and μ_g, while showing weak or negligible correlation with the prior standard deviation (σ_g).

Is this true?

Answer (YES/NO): NO